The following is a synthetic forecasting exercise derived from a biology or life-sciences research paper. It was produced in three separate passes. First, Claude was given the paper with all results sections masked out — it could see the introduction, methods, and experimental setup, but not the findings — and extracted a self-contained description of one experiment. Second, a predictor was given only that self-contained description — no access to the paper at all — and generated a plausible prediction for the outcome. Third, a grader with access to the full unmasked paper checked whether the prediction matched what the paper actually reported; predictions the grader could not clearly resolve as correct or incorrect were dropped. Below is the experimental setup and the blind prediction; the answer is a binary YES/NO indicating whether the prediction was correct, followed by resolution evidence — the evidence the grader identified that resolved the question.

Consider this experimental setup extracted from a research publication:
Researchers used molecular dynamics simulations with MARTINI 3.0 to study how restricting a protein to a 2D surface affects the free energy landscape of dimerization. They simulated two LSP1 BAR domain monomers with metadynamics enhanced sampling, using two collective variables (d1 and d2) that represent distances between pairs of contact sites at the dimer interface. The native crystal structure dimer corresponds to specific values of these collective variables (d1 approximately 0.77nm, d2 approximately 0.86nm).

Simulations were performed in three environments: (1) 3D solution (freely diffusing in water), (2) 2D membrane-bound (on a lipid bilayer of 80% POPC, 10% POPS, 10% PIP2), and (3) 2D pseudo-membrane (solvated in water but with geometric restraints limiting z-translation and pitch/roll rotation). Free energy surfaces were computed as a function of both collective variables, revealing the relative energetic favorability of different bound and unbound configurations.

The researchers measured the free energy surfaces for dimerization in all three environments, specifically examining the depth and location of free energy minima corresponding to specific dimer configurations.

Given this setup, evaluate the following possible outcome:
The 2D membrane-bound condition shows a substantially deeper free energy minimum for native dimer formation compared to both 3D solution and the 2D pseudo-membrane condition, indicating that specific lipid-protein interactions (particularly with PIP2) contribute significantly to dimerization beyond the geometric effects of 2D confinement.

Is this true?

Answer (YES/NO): NO